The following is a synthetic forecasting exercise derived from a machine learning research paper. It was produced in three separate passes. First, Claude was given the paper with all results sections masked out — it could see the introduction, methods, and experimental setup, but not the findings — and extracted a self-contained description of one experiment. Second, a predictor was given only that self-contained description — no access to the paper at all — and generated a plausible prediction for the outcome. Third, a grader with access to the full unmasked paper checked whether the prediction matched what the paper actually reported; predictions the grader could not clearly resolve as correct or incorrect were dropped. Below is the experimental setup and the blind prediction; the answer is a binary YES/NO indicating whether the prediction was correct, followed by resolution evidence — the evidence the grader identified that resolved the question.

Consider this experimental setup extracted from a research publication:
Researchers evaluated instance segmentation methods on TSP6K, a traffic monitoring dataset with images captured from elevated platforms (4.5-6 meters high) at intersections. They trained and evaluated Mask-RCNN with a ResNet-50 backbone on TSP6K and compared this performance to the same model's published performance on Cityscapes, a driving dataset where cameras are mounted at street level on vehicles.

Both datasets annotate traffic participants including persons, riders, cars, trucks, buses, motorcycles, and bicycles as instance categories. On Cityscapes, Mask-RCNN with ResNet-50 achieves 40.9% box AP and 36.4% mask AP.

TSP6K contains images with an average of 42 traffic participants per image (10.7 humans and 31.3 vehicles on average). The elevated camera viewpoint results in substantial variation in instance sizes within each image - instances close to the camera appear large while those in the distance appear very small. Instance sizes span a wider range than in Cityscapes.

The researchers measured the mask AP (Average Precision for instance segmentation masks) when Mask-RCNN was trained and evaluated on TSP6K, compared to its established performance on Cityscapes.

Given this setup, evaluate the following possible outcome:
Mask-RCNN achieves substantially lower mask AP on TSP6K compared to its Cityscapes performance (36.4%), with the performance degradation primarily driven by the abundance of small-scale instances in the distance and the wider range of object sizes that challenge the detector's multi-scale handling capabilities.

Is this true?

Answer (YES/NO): YES